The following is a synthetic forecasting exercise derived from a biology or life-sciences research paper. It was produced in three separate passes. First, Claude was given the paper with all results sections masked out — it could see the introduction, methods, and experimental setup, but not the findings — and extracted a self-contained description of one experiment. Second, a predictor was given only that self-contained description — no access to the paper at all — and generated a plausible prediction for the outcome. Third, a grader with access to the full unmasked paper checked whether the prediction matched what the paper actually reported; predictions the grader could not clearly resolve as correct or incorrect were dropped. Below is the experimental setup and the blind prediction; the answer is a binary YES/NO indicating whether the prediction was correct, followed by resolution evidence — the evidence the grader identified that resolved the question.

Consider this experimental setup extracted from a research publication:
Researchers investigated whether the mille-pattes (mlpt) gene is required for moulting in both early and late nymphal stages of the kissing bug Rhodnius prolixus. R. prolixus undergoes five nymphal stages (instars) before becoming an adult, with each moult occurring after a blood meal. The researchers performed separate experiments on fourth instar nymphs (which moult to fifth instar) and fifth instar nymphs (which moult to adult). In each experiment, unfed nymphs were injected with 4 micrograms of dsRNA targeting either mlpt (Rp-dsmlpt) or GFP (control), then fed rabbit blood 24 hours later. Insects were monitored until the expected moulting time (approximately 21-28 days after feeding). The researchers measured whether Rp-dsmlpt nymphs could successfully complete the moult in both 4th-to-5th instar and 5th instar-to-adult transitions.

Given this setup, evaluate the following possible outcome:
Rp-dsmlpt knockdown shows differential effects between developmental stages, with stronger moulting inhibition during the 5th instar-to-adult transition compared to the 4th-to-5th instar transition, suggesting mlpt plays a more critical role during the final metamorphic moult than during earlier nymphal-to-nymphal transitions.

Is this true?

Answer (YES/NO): NO